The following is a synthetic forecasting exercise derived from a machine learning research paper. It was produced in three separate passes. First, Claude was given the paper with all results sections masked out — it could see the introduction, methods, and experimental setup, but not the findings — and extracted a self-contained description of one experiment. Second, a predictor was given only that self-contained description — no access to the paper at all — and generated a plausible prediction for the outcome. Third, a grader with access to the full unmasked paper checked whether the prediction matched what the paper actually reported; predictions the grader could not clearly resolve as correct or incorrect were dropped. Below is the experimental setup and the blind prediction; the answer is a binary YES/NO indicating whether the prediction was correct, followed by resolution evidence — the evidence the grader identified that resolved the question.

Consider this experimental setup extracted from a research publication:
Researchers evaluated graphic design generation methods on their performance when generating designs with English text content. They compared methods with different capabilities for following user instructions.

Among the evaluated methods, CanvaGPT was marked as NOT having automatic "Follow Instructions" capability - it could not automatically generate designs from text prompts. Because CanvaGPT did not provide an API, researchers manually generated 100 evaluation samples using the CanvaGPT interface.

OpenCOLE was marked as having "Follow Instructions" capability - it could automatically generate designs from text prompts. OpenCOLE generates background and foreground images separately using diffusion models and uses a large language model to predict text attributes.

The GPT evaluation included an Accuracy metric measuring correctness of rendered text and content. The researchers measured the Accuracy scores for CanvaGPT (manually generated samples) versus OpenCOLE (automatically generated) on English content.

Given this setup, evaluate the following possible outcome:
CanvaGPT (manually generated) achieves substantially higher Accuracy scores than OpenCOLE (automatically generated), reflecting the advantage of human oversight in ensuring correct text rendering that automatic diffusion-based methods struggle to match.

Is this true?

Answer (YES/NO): NO